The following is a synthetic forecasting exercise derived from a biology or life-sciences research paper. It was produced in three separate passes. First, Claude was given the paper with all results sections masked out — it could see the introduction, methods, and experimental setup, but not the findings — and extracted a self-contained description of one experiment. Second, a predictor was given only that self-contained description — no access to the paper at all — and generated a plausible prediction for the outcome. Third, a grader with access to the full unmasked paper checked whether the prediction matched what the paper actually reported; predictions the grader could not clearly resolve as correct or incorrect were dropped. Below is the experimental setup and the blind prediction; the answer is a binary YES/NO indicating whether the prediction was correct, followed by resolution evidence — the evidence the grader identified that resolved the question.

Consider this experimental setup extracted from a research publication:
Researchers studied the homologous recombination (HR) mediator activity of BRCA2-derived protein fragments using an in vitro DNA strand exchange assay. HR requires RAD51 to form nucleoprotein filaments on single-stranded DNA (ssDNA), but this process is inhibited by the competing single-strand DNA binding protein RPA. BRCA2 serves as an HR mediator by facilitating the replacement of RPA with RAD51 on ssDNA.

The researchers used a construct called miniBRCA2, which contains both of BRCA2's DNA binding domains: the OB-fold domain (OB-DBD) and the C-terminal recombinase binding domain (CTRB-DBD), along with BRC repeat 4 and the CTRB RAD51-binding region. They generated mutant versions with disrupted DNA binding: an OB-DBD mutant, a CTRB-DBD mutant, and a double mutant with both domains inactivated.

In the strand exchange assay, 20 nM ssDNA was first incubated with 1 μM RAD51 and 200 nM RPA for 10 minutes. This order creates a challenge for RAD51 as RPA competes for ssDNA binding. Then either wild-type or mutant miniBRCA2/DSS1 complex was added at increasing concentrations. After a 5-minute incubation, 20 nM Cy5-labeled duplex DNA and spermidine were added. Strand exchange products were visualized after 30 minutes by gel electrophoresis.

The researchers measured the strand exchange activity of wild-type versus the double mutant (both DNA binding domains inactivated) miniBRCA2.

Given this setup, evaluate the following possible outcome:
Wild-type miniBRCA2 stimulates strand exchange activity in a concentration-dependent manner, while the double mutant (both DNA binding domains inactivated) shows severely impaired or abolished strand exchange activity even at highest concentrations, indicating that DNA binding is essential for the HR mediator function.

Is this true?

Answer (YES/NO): YES